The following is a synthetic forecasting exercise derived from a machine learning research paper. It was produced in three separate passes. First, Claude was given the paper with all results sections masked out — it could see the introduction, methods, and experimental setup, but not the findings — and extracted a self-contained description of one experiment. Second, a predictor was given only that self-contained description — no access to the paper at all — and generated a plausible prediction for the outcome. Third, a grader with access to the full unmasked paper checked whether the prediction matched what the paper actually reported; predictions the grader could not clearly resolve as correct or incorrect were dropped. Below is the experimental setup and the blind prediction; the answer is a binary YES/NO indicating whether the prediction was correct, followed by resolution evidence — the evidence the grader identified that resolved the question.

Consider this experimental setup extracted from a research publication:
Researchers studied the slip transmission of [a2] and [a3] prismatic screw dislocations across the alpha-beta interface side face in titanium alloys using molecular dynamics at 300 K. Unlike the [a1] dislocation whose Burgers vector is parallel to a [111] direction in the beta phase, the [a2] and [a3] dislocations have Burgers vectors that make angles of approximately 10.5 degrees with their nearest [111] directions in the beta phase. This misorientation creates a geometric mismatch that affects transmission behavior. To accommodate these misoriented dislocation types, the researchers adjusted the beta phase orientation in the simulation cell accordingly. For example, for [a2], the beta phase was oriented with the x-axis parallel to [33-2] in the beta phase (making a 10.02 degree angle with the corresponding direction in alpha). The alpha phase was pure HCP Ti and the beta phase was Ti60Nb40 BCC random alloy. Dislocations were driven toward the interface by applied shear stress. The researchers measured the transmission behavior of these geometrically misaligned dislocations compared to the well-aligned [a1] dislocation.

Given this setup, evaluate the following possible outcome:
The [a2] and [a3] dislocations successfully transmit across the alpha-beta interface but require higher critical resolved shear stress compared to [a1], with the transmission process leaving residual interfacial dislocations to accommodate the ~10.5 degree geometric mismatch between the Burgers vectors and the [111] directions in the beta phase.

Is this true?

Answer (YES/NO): NO